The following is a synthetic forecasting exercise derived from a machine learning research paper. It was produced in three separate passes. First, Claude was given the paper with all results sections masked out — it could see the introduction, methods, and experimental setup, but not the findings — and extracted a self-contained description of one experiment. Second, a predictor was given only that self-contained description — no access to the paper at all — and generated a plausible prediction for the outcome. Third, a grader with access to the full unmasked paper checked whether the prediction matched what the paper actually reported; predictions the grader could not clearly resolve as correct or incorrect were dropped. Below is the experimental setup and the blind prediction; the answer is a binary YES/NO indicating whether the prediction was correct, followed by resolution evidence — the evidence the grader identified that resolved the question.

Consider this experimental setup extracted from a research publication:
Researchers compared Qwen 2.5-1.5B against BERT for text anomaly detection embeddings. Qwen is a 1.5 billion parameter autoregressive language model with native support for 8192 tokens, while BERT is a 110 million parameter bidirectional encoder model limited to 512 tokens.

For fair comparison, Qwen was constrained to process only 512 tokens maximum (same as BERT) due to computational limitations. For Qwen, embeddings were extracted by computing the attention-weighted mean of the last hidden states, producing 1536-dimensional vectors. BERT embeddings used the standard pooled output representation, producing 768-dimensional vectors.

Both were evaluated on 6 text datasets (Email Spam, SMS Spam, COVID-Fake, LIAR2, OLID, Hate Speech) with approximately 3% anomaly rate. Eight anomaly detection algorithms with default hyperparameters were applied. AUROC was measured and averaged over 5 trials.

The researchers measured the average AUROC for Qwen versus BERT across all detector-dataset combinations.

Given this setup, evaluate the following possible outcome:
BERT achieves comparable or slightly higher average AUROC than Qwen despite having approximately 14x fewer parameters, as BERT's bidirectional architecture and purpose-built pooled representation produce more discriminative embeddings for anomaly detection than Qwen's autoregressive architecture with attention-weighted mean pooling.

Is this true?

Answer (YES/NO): NO